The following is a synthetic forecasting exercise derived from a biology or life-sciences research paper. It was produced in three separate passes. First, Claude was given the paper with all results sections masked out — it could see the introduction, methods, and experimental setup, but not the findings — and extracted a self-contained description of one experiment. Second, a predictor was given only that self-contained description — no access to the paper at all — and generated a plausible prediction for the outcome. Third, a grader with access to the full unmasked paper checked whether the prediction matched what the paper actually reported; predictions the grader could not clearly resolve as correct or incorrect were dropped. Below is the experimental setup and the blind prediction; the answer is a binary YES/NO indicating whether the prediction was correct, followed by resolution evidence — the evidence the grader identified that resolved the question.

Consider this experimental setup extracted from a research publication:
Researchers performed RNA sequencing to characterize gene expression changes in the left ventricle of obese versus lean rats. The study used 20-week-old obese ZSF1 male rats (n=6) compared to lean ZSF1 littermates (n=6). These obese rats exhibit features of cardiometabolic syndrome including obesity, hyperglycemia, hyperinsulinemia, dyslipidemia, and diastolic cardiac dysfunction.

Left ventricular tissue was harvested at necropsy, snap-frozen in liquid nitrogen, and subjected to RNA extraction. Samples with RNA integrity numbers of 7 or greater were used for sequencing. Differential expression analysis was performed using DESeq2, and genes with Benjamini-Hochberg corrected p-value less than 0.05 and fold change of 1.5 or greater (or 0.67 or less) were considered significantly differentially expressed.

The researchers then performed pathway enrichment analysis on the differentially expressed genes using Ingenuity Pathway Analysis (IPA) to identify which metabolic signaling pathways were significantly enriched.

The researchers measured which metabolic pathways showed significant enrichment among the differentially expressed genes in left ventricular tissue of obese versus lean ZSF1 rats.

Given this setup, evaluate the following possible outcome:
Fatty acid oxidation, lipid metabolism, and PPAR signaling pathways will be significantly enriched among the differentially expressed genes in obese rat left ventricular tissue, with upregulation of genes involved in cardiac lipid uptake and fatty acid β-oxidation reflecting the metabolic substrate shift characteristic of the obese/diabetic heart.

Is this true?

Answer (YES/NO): NO